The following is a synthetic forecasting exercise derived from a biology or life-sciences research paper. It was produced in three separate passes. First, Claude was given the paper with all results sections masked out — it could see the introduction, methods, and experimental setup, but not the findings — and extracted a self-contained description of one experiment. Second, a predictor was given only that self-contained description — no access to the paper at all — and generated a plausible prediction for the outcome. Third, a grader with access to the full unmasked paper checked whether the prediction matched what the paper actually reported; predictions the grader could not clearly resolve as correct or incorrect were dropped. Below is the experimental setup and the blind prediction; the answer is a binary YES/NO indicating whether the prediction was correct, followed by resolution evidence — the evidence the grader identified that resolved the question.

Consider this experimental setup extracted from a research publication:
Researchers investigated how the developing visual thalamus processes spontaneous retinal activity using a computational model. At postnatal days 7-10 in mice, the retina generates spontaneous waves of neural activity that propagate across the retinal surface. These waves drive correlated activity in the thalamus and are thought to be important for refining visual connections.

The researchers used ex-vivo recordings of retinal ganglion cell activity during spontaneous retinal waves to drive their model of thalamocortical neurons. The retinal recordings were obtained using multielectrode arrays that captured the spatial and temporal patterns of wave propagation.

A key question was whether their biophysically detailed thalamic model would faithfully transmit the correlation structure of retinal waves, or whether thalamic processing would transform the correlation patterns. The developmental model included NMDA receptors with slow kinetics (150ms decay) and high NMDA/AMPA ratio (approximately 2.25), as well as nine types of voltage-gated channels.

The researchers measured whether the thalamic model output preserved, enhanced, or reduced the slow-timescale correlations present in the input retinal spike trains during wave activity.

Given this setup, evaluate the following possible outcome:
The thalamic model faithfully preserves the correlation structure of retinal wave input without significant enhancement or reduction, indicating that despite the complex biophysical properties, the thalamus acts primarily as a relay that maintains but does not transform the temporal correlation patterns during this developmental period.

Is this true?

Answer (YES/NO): NO